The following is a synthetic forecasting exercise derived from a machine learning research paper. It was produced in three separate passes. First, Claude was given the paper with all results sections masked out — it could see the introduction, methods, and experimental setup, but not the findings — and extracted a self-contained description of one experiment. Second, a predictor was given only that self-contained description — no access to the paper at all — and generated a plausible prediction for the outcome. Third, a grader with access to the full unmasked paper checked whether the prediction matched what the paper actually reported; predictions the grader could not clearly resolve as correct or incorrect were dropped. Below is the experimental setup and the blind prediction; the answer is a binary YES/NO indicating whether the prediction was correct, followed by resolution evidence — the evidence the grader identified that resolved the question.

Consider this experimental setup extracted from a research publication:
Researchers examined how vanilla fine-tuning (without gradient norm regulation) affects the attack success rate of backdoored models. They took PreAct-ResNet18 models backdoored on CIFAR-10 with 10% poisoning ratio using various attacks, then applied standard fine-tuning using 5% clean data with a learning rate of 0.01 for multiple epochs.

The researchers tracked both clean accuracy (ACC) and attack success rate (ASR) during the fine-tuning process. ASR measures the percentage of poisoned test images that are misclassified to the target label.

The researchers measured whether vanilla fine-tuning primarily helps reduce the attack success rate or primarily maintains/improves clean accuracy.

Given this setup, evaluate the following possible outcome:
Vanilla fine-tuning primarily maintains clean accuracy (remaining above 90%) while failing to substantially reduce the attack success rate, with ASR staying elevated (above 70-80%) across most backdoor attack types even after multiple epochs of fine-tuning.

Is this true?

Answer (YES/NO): NO